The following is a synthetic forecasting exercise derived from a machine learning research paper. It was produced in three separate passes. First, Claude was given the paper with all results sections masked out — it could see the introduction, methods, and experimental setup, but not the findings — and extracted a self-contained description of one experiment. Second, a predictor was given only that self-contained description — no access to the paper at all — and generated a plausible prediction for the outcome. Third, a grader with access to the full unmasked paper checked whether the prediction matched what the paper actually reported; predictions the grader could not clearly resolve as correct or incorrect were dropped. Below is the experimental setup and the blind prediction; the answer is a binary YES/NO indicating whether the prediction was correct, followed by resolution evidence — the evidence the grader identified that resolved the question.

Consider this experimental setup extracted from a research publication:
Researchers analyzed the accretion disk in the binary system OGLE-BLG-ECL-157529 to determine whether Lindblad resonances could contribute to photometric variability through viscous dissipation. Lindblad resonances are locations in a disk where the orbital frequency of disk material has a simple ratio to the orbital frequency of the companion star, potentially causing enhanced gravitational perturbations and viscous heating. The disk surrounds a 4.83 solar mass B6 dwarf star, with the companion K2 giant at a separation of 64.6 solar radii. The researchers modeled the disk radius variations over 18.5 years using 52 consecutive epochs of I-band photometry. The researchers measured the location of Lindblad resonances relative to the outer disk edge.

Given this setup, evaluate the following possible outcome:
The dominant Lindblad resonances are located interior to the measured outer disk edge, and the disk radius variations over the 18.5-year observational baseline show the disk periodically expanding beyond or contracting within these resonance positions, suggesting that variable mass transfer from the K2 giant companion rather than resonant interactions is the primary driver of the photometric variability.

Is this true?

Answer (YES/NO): NO